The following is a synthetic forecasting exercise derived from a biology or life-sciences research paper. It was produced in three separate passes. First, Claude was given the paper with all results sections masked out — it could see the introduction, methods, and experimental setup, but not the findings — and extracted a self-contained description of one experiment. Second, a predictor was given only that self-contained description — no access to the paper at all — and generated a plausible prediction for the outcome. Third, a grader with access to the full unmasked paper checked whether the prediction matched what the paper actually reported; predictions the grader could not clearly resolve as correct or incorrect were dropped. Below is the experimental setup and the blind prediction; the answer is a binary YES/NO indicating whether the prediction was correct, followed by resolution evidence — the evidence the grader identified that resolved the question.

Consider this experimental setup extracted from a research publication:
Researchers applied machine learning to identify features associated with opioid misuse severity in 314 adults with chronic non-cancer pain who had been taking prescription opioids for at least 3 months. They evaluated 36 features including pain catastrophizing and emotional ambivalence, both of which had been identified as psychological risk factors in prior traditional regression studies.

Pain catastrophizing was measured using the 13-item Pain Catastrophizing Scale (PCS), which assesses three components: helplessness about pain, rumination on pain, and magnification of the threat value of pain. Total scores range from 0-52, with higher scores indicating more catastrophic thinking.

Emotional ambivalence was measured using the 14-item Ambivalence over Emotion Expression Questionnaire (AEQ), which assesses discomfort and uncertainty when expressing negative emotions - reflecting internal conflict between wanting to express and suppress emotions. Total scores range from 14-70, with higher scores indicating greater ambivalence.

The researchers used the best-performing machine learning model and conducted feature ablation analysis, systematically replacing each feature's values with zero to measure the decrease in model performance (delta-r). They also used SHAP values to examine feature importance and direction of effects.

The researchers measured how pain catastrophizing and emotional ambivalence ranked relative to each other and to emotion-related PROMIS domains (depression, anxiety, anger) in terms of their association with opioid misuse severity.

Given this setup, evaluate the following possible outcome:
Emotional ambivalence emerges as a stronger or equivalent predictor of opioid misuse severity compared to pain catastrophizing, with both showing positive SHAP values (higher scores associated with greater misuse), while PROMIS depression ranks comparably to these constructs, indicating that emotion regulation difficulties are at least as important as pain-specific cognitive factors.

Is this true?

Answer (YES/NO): NO